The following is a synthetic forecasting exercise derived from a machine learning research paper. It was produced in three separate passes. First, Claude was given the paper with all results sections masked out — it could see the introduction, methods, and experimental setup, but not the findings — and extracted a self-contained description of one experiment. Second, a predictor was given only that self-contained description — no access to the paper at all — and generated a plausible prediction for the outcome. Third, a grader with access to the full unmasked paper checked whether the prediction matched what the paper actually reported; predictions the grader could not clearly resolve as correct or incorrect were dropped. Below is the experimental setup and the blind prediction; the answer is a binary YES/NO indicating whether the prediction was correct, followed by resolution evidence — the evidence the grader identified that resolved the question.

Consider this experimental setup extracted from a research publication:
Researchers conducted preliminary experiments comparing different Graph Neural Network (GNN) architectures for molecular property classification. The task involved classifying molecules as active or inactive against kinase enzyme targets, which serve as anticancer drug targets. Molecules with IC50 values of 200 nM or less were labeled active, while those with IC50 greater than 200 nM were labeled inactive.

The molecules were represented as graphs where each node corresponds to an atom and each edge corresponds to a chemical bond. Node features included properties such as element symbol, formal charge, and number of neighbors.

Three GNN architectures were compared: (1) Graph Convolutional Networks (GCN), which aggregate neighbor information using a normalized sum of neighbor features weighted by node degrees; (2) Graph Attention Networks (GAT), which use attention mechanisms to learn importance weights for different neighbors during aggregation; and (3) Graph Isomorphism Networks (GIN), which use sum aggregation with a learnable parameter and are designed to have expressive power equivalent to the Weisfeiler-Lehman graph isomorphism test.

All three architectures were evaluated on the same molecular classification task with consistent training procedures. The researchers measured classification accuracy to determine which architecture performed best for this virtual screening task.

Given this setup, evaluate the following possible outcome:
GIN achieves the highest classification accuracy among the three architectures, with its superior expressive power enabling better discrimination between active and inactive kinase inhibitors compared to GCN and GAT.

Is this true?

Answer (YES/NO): NO